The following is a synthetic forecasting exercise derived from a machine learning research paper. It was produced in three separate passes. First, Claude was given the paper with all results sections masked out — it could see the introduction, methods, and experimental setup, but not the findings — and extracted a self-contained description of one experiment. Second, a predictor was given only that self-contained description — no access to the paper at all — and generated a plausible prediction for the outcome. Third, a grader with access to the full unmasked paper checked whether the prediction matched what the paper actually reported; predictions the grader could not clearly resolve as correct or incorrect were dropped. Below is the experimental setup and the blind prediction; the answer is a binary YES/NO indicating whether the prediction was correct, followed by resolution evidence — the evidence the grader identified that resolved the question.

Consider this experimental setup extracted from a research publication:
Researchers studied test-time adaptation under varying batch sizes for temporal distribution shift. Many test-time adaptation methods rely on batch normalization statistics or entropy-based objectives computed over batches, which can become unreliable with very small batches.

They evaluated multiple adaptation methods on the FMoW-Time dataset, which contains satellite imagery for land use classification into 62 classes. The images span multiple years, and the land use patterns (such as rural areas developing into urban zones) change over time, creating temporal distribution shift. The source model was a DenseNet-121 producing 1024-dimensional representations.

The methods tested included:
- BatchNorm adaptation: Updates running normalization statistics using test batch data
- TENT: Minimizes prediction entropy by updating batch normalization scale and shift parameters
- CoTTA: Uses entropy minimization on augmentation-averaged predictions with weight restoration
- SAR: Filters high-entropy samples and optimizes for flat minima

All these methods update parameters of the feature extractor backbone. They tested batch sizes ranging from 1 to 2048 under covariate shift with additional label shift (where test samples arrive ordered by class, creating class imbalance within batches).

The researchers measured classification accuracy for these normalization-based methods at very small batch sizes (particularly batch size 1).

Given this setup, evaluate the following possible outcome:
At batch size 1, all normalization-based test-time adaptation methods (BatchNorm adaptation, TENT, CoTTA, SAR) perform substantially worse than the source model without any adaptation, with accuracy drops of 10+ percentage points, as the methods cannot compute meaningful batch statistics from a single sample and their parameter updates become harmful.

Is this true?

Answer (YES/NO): YES